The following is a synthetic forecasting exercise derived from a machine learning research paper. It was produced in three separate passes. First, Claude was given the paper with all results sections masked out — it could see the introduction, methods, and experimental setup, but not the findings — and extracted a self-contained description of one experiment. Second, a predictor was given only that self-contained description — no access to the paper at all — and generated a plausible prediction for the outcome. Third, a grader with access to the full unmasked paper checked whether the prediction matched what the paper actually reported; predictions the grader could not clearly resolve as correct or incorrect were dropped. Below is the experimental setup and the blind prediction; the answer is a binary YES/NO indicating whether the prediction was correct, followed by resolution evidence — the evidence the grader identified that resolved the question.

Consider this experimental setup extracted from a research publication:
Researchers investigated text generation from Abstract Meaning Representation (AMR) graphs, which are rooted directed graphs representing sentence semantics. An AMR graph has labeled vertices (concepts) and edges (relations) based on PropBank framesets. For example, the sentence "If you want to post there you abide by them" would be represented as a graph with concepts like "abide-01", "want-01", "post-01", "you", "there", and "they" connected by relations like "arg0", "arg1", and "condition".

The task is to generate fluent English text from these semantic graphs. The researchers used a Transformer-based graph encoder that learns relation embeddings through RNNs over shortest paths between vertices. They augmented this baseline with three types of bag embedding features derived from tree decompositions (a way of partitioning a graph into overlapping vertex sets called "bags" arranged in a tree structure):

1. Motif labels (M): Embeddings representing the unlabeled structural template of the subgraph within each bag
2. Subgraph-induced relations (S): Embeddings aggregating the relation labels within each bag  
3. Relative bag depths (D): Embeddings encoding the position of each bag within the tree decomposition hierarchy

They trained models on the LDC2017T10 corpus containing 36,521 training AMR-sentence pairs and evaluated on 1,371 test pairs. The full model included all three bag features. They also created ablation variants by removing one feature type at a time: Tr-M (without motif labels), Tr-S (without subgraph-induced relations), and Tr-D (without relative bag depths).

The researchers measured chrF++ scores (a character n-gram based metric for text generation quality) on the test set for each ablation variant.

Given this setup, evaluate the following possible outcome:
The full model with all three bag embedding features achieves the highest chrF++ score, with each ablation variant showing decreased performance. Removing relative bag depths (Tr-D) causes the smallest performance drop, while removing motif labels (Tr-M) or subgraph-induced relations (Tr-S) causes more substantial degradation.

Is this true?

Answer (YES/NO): YES